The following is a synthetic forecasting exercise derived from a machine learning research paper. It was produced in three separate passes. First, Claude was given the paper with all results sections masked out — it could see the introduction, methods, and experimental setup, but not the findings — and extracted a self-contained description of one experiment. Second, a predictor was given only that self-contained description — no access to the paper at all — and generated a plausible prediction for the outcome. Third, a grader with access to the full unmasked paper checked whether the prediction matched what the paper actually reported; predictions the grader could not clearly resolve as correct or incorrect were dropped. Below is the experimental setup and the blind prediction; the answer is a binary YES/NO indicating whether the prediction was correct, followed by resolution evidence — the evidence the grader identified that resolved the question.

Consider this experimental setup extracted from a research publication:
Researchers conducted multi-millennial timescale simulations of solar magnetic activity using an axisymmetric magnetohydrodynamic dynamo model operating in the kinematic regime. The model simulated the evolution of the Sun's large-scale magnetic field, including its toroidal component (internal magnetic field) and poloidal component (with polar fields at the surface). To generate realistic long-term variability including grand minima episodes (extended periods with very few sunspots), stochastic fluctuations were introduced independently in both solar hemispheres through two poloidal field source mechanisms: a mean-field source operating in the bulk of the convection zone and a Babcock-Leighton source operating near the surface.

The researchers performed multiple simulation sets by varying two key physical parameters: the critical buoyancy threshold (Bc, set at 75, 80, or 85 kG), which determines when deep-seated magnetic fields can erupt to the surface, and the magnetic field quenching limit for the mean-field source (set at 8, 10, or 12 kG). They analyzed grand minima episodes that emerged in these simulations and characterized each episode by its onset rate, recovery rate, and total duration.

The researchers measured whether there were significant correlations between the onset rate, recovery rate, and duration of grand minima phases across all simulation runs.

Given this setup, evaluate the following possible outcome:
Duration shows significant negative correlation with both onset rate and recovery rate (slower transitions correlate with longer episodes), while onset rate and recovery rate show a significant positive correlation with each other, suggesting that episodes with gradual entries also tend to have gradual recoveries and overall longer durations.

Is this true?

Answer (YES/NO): NO